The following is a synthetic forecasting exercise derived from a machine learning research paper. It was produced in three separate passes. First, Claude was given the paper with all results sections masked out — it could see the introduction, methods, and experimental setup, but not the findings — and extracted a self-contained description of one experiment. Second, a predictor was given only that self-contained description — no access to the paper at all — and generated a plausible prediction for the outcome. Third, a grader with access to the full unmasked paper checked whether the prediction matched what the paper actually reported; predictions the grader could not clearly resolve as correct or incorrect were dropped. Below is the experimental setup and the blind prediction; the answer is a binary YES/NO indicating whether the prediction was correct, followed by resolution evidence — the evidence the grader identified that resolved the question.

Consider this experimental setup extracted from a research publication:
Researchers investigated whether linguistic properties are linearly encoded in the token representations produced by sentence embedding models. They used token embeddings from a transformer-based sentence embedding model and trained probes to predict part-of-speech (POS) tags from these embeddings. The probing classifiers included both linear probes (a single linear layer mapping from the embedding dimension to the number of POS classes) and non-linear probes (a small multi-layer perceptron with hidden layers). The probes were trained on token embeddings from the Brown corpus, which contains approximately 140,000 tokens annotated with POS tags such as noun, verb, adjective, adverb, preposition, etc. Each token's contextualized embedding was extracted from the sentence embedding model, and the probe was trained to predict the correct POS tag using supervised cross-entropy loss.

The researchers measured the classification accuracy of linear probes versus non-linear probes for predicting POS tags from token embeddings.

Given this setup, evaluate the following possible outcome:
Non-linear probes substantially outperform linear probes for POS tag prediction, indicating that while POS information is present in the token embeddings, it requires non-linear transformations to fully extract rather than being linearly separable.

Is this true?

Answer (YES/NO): NO